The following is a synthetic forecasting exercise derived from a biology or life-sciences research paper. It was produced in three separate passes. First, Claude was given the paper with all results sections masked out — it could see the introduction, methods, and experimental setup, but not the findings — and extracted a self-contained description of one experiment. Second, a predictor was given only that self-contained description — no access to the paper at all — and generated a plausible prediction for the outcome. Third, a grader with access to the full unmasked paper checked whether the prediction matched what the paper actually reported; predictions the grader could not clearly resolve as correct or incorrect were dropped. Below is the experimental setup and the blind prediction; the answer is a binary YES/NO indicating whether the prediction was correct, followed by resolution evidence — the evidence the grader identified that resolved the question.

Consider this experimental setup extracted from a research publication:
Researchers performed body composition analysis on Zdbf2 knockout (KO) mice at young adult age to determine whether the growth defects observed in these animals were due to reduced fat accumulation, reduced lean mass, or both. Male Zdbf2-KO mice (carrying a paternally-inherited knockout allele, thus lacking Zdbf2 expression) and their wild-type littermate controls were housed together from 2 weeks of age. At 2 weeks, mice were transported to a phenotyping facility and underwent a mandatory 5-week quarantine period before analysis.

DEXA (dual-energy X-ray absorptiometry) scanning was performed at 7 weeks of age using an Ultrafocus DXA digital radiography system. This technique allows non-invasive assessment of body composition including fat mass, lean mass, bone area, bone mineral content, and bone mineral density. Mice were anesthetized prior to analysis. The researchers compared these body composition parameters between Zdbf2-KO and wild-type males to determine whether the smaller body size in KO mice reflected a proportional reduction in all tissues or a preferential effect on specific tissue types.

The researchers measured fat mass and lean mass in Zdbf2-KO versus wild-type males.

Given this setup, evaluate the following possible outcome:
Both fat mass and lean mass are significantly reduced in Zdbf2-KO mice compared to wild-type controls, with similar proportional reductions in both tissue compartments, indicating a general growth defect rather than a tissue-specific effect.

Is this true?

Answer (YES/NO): NO